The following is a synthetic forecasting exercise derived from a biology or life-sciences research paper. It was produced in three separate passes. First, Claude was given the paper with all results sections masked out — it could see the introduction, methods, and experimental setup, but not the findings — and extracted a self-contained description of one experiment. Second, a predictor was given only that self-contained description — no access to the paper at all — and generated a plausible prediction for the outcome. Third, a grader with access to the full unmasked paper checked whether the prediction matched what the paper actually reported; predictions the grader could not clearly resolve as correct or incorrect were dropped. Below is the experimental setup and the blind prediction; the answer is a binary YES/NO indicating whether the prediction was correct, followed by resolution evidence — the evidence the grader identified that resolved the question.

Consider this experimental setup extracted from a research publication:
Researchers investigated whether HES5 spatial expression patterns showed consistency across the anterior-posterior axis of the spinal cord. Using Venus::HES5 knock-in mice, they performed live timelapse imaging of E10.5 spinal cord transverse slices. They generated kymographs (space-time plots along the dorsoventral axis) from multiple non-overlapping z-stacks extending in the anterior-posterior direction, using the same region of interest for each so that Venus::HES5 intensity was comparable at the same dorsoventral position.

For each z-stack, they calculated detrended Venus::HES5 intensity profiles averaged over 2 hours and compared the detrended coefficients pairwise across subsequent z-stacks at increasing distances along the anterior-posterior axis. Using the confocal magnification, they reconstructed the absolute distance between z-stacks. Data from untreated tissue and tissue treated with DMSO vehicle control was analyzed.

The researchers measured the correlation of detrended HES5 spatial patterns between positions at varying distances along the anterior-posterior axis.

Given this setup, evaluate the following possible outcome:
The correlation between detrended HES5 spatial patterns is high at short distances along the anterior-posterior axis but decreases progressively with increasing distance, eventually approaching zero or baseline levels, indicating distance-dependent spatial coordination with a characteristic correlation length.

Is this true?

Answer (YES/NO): YES